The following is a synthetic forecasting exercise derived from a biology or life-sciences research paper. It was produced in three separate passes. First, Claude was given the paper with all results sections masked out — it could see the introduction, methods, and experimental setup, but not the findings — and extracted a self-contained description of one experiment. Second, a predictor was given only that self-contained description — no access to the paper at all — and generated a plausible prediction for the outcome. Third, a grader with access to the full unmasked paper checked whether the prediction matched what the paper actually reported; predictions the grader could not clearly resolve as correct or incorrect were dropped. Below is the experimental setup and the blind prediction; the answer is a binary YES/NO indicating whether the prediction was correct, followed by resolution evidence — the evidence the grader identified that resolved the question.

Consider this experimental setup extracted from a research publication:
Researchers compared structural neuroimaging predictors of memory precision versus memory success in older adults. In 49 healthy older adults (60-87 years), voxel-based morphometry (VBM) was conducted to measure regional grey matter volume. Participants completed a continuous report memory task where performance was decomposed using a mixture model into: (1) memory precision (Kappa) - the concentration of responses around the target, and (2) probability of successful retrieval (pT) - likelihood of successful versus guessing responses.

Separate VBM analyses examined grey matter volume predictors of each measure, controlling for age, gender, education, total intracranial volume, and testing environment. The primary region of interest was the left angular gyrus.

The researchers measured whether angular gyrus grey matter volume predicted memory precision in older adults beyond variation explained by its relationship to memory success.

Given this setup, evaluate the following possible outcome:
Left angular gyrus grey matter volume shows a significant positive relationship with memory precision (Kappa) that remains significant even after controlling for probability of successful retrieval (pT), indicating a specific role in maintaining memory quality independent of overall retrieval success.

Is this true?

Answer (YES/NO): YES